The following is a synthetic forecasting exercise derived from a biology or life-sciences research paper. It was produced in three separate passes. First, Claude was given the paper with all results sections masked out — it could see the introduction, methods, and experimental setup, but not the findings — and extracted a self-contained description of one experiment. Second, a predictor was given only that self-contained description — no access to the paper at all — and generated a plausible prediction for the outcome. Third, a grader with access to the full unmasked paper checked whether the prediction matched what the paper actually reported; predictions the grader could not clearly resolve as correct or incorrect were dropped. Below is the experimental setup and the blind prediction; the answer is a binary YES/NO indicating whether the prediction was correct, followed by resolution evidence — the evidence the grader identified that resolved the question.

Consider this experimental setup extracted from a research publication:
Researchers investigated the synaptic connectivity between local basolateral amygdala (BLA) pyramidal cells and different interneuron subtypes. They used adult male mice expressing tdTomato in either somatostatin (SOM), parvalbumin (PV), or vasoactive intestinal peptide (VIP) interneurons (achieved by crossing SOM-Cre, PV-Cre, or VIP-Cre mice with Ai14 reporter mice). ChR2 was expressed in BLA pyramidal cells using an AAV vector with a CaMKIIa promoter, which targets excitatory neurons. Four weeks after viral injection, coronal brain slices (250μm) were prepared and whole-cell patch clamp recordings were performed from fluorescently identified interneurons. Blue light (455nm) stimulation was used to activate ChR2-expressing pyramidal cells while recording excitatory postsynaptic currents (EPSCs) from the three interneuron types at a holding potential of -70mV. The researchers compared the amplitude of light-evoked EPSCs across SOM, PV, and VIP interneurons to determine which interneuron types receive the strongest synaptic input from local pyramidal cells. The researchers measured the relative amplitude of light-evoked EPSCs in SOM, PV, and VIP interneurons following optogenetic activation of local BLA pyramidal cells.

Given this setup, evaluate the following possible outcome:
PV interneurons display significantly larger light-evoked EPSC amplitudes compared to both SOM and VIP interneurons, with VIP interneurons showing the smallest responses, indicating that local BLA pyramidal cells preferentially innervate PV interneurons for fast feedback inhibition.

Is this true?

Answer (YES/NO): NO